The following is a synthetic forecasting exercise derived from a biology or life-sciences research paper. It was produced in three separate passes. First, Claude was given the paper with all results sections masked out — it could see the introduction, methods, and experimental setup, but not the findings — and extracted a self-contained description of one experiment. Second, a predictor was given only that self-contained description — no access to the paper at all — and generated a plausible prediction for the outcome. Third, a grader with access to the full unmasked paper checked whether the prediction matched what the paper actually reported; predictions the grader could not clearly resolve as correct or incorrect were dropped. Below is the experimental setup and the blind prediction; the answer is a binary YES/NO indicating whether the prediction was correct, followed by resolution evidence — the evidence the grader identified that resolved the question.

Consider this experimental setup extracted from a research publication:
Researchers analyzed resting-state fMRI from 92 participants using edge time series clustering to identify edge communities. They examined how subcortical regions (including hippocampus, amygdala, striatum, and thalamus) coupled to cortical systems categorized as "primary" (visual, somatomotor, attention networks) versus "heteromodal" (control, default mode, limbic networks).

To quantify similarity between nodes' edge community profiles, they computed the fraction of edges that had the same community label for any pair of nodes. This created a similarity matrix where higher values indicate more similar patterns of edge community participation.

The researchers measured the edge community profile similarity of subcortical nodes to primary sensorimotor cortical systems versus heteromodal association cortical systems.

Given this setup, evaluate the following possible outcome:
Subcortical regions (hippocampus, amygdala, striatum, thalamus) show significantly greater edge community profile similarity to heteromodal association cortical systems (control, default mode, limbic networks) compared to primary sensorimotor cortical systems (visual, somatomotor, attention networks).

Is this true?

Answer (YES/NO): YES